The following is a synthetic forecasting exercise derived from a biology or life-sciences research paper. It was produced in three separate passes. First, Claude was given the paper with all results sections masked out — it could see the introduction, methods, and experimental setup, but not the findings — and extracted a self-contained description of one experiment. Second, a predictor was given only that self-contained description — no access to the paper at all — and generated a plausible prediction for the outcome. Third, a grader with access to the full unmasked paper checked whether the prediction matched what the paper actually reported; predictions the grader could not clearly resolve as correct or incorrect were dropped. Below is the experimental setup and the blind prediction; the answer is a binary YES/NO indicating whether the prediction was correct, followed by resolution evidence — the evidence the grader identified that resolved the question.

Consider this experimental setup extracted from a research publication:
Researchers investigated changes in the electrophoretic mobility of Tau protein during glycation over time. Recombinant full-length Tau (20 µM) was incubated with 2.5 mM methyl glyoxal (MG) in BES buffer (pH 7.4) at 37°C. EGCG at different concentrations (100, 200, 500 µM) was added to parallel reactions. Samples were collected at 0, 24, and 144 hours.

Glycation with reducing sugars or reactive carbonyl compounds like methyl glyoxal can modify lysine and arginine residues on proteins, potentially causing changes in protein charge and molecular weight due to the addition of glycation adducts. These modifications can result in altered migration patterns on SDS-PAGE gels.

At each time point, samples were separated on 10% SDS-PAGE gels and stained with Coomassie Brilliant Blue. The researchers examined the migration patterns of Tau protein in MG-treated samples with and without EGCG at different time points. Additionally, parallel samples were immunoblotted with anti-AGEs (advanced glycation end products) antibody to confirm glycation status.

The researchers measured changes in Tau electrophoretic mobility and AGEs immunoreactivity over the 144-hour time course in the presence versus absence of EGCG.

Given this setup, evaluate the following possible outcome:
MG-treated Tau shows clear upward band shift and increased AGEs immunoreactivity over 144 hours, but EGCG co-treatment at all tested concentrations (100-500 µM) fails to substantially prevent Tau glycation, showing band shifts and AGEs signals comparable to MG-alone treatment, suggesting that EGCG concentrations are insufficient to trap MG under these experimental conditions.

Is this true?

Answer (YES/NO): NO